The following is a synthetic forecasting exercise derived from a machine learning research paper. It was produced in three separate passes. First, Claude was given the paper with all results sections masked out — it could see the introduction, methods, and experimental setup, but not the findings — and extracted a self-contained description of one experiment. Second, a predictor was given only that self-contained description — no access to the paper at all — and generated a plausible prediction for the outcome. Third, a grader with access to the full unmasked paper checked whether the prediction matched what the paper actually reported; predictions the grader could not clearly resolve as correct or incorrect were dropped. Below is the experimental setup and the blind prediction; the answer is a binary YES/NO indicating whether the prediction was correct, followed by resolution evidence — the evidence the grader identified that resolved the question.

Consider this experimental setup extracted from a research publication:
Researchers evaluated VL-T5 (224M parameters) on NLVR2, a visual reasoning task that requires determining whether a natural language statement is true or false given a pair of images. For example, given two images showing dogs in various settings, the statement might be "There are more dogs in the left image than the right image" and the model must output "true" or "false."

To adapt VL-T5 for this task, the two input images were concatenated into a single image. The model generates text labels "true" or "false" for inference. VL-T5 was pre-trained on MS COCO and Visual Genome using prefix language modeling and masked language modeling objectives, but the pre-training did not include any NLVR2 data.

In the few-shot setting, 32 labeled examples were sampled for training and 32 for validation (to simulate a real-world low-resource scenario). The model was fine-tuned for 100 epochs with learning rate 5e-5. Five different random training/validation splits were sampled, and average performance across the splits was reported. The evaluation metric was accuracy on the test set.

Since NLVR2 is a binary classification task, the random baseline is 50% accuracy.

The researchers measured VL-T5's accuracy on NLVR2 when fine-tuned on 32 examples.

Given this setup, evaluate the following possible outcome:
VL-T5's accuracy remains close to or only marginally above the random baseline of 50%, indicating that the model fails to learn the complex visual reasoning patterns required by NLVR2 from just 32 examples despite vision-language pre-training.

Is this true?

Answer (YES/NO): NO